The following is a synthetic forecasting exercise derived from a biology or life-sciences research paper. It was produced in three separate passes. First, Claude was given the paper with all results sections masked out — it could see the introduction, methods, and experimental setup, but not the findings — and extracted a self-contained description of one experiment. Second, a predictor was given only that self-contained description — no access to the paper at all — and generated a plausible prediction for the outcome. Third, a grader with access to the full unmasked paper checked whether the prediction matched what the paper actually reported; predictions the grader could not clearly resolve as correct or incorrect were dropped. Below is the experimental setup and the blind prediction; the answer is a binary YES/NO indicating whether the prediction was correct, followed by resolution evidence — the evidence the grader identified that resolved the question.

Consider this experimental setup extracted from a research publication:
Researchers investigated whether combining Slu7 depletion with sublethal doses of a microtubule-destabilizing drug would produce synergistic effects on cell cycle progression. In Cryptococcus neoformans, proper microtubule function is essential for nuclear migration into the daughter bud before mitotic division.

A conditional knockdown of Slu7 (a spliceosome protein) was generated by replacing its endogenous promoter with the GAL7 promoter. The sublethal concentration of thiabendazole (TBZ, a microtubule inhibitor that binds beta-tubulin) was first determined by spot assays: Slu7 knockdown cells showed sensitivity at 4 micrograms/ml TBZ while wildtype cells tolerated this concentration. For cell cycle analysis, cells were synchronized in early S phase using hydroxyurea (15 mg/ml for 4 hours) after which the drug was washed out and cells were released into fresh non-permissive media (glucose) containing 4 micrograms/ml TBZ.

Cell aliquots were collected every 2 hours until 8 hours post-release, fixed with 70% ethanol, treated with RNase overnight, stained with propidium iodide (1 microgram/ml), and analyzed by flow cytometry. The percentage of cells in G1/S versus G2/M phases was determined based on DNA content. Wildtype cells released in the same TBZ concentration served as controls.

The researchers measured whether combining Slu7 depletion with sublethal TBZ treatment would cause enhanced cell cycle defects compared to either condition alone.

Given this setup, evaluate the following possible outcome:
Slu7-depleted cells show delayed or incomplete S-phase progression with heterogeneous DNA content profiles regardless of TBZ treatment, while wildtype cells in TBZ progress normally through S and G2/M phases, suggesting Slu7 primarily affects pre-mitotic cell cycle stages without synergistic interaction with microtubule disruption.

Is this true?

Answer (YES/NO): NO